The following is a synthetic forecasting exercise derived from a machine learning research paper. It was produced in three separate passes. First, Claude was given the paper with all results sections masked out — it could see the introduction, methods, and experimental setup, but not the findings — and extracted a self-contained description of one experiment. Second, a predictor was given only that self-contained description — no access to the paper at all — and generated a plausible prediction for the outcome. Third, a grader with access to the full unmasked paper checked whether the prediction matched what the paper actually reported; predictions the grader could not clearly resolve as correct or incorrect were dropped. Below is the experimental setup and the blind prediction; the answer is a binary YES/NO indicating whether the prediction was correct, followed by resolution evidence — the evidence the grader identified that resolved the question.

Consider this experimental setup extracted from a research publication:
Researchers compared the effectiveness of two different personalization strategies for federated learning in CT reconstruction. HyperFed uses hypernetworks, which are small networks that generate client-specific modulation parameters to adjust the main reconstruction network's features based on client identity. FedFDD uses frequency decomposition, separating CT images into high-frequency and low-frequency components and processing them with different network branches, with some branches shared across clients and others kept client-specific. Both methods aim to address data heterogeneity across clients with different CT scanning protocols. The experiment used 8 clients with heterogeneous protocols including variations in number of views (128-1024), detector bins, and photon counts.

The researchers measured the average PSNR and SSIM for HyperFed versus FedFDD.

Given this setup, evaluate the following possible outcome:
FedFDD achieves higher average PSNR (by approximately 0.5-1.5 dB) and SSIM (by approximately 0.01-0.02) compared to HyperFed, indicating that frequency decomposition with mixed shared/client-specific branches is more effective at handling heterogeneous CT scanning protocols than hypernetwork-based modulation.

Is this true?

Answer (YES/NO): NO